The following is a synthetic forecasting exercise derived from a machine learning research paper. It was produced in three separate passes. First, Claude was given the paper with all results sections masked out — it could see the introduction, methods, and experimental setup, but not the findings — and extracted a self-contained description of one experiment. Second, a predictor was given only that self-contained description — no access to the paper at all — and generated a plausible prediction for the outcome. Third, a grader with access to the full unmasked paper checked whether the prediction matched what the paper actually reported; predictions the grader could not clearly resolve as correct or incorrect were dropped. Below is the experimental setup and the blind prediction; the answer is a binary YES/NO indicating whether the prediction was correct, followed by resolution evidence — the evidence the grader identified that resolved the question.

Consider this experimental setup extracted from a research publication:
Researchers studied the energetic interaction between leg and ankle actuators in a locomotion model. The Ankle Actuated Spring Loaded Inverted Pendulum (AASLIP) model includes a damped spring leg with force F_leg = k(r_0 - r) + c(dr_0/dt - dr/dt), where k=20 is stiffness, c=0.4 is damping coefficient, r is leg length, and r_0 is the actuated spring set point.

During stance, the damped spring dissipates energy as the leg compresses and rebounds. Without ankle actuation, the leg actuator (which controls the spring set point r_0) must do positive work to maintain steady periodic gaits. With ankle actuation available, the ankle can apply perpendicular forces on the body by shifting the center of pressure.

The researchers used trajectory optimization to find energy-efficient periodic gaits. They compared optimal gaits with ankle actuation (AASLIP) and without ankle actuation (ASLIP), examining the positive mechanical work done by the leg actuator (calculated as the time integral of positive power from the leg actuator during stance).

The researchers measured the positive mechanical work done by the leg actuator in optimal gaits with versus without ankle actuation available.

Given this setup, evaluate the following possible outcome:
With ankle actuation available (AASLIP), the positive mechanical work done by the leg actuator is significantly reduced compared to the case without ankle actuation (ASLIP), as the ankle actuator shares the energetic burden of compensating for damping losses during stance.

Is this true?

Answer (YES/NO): NO